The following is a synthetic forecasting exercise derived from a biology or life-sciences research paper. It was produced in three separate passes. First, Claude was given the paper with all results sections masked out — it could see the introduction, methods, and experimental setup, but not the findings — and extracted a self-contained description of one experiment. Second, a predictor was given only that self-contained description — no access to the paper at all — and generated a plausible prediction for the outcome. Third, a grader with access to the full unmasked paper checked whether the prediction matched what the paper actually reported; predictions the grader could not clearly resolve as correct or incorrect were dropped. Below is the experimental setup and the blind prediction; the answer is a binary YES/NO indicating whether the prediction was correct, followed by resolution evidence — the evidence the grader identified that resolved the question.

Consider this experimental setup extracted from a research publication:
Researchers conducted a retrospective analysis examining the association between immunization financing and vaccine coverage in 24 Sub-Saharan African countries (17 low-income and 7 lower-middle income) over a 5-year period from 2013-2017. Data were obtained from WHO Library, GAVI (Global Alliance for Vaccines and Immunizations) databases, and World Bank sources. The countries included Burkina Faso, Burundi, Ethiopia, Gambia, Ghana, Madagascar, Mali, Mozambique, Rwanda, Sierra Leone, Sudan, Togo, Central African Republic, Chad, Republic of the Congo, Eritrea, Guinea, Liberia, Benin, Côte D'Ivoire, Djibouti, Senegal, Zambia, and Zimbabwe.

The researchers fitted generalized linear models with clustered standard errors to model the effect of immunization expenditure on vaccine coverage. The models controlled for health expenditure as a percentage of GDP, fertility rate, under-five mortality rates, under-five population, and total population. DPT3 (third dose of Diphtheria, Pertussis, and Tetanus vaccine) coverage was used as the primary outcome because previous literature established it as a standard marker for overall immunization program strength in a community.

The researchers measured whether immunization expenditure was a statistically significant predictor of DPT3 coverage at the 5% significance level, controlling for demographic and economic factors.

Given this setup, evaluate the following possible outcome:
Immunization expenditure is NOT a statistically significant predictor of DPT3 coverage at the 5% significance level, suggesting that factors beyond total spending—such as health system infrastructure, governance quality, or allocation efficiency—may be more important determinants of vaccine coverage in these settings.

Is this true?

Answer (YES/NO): YES